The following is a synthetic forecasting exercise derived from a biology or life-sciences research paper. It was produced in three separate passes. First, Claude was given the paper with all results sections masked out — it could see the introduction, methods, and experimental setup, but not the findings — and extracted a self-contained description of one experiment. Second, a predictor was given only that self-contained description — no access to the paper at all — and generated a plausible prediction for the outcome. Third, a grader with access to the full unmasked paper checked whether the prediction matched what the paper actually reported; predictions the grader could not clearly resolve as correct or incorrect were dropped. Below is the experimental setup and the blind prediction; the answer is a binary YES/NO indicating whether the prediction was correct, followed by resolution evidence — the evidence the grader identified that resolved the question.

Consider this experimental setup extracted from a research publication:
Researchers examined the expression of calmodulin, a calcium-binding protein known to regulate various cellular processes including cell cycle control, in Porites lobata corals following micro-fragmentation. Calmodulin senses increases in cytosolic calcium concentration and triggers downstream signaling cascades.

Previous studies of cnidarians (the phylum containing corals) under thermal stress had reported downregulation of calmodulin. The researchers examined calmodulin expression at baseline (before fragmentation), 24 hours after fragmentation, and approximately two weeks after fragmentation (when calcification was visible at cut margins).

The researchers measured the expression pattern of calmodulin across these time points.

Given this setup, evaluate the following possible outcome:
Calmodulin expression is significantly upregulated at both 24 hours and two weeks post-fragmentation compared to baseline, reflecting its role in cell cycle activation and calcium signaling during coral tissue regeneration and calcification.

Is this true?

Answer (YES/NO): NO